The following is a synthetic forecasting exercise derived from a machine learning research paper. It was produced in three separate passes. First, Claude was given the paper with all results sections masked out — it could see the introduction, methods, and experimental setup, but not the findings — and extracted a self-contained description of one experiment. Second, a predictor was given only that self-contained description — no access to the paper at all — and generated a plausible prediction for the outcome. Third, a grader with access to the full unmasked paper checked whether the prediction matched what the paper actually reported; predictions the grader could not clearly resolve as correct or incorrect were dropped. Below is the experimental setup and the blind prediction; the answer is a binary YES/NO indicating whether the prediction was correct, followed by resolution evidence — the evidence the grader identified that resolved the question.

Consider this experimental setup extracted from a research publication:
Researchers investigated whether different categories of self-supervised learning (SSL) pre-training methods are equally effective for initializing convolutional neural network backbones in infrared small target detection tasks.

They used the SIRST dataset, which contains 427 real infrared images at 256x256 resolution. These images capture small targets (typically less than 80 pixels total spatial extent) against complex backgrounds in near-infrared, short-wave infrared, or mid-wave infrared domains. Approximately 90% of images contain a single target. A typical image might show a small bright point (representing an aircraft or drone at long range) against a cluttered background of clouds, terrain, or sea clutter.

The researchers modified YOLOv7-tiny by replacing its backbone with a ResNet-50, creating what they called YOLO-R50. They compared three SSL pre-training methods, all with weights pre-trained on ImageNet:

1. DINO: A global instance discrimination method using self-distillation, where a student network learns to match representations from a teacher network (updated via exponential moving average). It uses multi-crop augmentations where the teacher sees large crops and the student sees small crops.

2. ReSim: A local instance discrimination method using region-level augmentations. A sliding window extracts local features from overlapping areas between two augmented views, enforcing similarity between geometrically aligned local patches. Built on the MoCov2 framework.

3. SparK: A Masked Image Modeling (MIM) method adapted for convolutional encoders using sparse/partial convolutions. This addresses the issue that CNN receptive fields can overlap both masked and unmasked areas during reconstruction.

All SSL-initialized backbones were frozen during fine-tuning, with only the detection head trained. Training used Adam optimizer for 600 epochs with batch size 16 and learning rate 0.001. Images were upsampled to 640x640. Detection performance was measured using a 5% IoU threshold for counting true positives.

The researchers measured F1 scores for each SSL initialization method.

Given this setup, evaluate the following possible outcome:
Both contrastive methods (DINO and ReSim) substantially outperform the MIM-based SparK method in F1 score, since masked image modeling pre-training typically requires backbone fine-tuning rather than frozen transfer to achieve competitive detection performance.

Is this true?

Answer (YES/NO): NO